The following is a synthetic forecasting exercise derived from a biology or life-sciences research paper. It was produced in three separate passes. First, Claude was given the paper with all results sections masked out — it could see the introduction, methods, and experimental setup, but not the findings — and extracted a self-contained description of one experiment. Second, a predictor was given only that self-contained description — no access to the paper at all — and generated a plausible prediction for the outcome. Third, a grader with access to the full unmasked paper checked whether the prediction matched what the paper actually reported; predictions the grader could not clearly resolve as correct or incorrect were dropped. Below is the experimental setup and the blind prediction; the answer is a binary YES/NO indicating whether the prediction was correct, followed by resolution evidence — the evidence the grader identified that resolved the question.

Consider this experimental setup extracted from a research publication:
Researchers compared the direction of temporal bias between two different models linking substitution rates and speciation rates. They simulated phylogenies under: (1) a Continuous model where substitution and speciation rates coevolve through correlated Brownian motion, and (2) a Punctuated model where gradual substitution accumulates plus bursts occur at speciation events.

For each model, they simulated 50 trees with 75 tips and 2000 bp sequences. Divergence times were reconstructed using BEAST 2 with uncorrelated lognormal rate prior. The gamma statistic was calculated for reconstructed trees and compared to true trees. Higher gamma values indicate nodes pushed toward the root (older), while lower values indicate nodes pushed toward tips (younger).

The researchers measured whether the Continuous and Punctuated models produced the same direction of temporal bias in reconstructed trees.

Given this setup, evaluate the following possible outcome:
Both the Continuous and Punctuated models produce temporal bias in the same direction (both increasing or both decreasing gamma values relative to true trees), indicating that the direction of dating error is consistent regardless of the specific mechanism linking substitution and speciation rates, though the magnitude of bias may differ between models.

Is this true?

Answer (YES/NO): YES